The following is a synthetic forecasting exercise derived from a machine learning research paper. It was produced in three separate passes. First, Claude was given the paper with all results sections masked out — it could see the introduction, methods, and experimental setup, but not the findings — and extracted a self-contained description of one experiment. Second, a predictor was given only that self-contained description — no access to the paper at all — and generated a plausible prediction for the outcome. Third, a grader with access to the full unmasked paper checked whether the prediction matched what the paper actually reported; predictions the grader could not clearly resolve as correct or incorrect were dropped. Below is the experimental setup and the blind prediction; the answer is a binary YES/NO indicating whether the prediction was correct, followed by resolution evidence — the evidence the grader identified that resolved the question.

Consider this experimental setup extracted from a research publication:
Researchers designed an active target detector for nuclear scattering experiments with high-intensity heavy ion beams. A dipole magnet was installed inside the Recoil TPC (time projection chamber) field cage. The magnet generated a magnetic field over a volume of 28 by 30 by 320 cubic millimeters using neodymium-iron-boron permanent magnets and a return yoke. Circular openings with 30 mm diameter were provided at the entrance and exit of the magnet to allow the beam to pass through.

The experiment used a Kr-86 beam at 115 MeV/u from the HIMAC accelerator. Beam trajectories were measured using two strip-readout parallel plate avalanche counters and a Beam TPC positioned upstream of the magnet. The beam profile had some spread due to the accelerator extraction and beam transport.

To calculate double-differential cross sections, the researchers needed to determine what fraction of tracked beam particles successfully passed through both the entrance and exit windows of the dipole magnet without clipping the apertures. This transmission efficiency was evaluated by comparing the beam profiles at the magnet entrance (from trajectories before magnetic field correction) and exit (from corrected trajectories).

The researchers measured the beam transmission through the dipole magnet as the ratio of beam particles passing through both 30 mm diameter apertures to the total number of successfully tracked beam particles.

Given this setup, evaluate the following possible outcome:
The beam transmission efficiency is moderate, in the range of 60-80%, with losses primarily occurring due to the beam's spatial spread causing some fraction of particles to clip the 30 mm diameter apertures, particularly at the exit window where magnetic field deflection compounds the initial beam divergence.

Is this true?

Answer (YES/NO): NO